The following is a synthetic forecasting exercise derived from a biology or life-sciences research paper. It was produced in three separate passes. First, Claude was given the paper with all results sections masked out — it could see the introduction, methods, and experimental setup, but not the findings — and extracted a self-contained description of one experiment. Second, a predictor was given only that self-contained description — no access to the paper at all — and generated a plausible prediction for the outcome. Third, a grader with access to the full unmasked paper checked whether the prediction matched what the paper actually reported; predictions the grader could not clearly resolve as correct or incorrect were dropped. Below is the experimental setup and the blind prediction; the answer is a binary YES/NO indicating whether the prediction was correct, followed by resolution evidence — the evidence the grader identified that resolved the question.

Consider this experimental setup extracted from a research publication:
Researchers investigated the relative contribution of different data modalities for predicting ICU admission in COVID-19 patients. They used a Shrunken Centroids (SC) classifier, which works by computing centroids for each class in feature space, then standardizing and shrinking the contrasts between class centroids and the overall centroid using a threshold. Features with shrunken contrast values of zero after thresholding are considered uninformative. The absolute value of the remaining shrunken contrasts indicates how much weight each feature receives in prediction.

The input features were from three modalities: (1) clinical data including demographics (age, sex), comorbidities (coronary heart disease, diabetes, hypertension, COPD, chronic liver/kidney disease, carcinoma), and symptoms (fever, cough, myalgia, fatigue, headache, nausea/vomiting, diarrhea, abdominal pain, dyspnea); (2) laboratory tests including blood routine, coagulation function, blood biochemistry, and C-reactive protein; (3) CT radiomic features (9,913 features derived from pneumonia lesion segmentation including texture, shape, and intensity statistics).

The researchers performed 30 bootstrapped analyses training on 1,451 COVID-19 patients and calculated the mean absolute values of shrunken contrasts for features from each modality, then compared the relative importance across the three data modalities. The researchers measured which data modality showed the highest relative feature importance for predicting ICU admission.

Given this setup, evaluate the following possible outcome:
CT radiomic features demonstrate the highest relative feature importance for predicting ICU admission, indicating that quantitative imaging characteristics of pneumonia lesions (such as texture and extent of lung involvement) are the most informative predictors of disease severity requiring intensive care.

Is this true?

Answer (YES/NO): NO